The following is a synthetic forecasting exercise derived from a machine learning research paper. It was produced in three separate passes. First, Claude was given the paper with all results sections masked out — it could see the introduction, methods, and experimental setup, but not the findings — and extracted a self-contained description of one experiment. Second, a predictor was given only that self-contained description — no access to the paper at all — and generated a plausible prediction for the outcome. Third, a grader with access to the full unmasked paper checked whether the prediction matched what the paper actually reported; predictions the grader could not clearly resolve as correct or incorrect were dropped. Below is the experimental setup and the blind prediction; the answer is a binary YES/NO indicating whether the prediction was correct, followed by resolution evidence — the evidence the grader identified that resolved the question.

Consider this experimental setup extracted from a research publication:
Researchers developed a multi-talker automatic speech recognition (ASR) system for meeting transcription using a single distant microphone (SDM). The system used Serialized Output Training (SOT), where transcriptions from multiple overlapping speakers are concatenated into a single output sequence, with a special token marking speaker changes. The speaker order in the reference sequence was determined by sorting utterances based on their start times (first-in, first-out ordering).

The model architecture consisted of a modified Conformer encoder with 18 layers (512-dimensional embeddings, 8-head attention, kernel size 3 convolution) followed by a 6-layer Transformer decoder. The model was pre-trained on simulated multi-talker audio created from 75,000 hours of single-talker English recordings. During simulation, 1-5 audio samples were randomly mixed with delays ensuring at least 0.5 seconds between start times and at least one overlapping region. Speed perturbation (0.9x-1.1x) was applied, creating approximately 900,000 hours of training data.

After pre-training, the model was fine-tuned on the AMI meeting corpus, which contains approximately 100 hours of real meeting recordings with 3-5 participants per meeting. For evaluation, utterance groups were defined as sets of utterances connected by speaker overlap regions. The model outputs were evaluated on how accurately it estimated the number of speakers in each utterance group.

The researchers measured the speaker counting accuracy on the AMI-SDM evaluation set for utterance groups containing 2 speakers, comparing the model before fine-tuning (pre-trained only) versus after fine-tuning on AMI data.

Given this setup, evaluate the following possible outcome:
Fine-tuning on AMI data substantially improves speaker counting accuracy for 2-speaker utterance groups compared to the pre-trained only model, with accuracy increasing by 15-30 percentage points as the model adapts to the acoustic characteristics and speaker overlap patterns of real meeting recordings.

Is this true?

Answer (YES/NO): NO